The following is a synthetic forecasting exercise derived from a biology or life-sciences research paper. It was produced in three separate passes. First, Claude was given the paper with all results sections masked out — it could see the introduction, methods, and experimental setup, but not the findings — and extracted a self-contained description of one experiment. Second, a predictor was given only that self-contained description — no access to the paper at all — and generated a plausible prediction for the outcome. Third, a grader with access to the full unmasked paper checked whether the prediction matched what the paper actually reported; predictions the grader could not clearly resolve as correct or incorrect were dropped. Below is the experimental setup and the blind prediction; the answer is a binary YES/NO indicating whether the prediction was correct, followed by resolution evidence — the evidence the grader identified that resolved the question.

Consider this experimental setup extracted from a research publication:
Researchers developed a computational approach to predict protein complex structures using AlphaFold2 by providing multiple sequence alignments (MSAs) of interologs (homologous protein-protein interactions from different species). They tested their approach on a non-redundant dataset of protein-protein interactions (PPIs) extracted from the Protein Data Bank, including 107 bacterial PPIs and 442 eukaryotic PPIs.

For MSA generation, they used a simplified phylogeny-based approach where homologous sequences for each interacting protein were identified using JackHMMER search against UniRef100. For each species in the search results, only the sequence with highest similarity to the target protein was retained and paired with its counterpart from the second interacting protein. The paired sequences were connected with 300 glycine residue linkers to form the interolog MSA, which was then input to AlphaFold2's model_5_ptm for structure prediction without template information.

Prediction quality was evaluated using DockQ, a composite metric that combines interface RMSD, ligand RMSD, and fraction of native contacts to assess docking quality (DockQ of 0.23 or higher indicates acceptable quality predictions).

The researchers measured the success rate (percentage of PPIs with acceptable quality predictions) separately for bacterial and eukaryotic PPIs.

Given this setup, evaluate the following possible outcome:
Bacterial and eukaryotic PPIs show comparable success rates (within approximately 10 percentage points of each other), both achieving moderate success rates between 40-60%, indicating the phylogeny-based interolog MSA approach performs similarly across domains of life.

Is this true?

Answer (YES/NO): NO